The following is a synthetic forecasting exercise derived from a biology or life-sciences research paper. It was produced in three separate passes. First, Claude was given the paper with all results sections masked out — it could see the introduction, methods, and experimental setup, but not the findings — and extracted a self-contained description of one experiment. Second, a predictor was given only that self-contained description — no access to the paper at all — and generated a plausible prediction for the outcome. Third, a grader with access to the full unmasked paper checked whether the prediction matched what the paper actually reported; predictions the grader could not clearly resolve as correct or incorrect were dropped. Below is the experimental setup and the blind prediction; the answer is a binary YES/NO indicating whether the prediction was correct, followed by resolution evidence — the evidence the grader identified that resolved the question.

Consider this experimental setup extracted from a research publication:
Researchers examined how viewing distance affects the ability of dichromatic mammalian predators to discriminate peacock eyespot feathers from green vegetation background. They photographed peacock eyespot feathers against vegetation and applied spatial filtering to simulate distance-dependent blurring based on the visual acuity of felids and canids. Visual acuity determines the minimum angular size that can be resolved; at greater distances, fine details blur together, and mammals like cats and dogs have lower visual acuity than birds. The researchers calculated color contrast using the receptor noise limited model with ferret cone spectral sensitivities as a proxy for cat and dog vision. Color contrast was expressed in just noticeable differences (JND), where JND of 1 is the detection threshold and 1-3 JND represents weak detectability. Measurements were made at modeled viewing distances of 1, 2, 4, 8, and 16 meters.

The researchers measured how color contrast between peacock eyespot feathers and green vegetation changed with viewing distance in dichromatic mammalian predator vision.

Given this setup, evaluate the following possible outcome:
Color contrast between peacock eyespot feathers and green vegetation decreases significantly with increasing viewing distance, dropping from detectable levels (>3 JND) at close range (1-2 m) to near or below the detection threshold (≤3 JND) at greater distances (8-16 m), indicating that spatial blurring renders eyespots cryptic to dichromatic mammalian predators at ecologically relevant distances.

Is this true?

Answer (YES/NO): NO